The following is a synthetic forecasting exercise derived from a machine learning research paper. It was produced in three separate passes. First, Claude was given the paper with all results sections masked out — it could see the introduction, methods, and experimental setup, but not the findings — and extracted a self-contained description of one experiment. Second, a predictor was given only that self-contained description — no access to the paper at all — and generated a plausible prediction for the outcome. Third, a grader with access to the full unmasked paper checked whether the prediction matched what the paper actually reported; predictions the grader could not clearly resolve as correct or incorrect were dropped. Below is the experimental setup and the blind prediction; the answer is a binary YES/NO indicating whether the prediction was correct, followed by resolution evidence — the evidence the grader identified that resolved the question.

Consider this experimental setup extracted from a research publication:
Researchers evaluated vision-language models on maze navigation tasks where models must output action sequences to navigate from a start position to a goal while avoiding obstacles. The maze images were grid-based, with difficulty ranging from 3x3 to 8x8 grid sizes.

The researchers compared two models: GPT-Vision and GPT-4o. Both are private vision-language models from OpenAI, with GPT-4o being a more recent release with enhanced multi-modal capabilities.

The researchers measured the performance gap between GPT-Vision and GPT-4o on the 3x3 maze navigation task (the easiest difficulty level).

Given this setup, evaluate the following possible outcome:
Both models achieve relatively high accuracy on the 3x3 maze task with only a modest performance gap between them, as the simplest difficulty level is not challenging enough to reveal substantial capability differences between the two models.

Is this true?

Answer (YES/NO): NO